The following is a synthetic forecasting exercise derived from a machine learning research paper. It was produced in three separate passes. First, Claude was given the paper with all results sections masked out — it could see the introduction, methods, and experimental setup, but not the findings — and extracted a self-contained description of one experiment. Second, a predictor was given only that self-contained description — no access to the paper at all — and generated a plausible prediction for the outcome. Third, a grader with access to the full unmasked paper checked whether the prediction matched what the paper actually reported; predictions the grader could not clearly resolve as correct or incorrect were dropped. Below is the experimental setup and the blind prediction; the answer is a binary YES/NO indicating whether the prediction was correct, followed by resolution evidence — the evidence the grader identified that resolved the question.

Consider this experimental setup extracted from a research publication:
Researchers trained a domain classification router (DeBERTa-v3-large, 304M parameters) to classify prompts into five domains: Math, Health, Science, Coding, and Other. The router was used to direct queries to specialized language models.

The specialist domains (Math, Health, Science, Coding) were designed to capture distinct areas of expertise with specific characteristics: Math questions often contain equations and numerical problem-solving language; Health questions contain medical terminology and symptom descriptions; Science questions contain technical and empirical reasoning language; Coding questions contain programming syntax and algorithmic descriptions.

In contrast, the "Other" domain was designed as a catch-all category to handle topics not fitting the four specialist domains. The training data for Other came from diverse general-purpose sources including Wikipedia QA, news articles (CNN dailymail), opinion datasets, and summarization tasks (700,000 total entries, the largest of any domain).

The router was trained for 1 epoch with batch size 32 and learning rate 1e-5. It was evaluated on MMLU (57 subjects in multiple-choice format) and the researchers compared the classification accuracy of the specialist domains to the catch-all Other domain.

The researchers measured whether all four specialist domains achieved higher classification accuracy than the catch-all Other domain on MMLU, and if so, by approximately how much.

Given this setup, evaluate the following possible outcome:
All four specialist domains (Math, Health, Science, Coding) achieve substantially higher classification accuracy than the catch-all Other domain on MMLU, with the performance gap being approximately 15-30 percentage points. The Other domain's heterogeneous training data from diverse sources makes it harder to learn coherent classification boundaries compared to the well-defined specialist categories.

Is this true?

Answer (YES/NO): NO